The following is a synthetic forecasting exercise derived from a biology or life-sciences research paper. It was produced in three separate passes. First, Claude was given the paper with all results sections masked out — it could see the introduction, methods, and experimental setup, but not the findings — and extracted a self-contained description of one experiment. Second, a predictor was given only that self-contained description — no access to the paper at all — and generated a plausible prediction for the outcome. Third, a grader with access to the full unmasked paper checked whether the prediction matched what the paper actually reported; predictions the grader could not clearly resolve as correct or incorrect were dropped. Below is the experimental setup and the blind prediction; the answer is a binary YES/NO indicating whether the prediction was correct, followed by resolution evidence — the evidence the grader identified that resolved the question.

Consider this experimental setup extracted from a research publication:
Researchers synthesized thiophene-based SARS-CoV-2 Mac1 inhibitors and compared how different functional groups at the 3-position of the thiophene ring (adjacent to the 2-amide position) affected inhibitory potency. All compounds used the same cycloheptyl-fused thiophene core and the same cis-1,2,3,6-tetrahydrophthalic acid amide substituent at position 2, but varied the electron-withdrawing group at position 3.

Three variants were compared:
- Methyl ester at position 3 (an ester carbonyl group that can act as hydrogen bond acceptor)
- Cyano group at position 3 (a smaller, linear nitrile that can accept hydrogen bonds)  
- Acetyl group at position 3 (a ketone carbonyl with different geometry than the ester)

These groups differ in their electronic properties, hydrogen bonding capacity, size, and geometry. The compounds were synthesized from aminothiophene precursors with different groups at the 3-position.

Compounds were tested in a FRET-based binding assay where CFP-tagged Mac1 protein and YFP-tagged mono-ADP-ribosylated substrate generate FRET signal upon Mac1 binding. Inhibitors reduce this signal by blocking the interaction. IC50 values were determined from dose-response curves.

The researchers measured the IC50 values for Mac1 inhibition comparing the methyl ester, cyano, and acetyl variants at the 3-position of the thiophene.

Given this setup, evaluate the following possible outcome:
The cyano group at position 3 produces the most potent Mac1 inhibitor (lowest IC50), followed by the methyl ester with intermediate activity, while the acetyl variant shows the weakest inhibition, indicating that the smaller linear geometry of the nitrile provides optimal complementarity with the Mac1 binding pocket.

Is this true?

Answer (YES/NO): NO